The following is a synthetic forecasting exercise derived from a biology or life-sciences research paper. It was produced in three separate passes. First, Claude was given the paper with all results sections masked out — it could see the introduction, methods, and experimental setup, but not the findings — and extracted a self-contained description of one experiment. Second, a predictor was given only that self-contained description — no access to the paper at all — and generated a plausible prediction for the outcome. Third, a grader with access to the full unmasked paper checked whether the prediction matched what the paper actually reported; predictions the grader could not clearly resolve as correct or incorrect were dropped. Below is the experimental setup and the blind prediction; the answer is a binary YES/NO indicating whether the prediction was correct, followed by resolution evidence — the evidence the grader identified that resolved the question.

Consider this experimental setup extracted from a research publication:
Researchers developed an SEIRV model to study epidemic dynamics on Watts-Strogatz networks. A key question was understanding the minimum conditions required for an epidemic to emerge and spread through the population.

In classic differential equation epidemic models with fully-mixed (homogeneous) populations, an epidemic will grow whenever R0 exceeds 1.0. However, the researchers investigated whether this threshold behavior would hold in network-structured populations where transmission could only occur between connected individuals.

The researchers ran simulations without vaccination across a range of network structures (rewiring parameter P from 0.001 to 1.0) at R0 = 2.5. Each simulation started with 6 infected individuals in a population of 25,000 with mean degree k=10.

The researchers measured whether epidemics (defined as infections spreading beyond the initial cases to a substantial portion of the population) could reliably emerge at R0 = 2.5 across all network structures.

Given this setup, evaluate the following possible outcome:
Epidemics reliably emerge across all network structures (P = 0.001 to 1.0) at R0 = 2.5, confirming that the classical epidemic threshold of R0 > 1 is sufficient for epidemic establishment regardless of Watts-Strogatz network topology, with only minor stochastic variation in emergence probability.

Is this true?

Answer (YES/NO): NO